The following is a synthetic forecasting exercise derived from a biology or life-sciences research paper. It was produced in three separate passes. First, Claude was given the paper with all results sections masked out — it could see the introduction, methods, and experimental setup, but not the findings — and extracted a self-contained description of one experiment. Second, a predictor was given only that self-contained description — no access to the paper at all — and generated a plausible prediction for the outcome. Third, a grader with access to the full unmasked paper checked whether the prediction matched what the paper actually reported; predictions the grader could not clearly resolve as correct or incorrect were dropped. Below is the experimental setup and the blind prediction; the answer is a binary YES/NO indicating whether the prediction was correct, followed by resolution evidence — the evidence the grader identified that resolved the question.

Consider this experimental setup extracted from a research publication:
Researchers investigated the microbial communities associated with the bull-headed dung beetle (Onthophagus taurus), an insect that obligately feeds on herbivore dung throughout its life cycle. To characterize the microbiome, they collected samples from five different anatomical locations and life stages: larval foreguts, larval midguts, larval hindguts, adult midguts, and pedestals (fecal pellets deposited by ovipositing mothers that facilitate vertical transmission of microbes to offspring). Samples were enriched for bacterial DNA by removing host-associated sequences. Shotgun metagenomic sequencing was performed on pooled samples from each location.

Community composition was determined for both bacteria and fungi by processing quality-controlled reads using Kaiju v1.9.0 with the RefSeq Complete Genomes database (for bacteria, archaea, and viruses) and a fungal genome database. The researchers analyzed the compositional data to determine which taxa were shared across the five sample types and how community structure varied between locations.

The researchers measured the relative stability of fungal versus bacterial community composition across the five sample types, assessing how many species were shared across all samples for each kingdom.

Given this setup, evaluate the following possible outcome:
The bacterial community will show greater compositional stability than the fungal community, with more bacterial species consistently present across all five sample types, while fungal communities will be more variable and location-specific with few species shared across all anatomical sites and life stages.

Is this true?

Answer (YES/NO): NO